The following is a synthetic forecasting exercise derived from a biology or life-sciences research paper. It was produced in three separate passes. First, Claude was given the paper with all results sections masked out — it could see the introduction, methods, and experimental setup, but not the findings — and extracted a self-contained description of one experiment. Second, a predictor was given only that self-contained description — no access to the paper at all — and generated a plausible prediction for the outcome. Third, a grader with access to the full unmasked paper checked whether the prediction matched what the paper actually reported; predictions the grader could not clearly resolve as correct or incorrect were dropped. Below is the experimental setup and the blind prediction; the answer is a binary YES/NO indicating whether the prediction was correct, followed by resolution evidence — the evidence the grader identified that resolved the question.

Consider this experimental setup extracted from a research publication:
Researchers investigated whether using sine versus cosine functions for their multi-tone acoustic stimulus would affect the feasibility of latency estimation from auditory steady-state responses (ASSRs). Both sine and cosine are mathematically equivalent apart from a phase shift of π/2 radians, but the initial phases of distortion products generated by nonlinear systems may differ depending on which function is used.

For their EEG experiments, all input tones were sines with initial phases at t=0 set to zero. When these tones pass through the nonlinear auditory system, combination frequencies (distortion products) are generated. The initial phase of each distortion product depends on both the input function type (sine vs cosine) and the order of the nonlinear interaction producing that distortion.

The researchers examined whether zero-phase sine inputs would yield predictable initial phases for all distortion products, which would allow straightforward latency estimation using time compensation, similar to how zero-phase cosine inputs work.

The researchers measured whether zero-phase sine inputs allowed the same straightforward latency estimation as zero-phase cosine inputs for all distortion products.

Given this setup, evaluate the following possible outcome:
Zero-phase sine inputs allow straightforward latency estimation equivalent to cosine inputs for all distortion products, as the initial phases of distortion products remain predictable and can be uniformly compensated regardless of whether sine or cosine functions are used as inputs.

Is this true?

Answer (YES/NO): NO